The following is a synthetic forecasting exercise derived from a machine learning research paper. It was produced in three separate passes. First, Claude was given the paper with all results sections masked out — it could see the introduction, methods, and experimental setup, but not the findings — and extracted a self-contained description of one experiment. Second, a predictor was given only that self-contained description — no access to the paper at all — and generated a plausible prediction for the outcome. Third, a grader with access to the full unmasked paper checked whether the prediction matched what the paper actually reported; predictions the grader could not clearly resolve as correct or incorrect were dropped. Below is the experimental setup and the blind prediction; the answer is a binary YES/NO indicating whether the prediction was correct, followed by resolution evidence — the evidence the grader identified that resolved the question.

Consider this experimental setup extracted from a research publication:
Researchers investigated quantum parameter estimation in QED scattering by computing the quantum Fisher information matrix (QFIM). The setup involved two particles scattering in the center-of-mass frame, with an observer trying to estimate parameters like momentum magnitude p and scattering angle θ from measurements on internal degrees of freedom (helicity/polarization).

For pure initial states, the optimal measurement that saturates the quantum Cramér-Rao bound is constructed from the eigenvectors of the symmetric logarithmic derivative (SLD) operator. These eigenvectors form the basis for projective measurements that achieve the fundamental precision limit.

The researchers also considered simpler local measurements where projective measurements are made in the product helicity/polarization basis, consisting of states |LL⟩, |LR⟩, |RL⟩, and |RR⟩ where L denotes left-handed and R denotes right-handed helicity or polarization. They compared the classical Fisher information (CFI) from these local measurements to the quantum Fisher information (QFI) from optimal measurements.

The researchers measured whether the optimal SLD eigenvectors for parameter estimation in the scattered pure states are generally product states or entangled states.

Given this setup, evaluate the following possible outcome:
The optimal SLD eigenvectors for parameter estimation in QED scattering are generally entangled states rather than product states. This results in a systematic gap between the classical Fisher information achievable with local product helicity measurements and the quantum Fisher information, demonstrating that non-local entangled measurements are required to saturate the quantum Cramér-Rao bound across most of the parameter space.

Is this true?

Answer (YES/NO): YES